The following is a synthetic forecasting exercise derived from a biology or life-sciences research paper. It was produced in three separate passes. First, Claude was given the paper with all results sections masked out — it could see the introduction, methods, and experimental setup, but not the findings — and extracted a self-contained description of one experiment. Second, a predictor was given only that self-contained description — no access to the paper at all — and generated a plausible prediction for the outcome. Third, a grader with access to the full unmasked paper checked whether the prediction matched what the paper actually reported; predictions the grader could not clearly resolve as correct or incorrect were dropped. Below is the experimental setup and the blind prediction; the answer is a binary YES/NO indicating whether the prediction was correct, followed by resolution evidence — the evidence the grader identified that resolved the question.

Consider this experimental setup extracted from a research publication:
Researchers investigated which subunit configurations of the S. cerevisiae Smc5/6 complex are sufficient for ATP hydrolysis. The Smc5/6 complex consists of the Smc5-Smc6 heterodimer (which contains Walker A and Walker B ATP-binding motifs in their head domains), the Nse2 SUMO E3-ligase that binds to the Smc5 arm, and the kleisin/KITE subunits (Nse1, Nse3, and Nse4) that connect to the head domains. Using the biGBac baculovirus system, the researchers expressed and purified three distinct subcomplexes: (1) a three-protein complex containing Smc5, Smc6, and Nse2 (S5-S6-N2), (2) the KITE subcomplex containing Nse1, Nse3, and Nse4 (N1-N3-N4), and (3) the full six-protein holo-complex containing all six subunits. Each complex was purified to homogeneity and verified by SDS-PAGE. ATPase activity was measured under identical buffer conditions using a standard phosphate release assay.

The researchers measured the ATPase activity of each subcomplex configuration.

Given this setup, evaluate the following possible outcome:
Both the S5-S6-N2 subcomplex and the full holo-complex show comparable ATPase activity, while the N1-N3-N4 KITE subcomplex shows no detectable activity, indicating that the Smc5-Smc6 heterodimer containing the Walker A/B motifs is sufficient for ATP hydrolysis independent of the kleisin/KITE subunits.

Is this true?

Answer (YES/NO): NO